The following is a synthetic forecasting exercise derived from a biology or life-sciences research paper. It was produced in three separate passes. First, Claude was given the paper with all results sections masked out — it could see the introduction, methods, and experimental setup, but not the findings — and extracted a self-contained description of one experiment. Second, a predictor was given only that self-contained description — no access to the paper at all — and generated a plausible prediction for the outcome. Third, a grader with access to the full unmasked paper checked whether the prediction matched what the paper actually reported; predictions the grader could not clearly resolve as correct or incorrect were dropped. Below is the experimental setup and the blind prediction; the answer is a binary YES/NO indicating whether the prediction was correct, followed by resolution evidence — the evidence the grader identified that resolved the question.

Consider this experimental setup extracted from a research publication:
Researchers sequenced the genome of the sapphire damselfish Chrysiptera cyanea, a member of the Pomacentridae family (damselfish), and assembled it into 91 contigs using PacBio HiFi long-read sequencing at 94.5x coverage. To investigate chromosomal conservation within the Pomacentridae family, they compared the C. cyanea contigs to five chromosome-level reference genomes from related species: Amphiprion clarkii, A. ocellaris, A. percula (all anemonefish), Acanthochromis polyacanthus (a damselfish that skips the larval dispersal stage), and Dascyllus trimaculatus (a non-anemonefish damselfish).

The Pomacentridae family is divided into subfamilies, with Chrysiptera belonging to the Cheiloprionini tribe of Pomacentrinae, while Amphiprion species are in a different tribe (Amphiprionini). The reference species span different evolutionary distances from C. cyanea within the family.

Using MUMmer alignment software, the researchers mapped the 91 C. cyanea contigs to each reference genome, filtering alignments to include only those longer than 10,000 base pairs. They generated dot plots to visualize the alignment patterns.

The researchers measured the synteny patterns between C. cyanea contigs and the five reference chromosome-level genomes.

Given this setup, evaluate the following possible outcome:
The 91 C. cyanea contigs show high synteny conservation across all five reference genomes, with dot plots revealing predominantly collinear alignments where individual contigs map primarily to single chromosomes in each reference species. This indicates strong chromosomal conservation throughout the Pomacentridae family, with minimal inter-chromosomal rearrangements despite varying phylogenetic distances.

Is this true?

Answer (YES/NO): NO